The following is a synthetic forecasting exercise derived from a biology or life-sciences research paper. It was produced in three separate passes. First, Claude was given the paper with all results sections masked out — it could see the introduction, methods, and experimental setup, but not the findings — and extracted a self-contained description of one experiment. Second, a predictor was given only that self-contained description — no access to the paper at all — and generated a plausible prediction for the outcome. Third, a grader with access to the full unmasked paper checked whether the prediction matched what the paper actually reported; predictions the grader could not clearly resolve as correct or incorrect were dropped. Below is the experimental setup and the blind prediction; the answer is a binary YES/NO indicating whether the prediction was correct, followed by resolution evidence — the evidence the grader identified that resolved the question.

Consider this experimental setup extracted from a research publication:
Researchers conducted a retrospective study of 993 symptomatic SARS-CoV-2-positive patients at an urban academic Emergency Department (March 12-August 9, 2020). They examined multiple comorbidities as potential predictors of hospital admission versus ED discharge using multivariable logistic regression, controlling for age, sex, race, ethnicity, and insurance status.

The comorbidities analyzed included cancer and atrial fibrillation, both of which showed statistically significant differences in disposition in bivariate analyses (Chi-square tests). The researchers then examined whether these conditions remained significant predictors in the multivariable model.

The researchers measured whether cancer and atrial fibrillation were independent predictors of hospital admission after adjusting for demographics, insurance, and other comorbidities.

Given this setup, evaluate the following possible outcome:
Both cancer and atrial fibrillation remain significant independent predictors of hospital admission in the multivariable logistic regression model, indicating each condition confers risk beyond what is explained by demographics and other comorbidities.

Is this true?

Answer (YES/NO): NO